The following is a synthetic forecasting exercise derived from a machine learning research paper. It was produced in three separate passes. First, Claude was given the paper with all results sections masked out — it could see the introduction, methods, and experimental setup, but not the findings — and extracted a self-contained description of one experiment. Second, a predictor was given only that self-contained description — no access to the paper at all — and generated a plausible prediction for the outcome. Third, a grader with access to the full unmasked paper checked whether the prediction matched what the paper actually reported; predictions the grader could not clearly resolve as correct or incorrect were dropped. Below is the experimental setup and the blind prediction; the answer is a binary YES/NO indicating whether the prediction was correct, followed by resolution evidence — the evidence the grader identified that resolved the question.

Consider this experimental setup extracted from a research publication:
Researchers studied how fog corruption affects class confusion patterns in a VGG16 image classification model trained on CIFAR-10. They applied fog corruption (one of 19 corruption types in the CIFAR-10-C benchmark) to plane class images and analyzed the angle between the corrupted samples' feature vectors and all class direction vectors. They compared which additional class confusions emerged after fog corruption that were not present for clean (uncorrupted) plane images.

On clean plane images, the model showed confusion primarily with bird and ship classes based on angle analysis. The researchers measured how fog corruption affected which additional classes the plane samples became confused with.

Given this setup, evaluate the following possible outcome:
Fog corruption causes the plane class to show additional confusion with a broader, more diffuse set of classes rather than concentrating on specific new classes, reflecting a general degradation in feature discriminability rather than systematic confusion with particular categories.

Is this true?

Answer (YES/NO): NO